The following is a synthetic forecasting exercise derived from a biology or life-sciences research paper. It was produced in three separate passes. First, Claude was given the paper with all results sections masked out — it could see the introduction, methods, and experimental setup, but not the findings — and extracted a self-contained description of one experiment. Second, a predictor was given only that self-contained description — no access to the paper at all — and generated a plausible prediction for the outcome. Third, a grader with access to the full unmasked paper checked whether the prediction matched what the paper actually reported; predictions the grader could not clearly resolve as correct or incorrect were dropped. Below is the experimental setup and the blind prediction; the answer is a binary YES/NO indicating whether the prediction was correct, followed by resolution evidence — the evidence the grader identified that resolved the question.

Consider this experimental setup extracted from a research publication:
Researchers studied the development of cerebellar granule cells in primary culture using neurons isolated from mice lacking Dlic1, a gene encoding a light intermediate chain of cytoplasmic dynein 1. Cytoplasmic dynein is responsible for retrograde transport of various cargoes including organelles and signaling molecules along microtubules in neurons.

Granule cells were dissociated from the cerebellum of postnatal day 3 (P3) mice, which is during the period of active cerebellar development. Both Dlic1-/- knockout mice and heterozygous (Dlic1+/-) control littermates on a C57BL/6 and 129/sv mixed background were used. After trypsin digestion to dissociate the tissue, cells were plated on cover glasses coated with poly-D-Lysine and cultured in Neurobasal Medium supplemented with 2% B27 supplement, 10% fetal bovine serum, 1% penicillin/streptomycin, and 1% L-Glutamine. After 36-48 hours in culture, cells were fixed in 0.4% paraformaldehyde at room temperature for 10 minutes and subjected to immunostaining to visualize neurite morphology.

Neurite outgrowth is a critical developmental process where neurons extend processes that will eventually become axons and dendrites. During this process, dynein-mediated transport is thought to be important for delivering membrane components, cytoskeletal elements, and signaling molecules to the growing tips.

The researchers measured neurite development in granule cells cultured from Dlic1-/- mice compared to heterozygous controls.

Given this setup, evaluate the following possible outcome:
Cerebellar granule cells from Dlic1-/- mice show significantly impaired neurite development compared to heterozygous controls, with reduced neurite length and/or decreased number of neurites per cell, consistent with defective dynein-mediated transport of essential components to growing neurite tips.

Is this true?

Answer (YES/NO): YES